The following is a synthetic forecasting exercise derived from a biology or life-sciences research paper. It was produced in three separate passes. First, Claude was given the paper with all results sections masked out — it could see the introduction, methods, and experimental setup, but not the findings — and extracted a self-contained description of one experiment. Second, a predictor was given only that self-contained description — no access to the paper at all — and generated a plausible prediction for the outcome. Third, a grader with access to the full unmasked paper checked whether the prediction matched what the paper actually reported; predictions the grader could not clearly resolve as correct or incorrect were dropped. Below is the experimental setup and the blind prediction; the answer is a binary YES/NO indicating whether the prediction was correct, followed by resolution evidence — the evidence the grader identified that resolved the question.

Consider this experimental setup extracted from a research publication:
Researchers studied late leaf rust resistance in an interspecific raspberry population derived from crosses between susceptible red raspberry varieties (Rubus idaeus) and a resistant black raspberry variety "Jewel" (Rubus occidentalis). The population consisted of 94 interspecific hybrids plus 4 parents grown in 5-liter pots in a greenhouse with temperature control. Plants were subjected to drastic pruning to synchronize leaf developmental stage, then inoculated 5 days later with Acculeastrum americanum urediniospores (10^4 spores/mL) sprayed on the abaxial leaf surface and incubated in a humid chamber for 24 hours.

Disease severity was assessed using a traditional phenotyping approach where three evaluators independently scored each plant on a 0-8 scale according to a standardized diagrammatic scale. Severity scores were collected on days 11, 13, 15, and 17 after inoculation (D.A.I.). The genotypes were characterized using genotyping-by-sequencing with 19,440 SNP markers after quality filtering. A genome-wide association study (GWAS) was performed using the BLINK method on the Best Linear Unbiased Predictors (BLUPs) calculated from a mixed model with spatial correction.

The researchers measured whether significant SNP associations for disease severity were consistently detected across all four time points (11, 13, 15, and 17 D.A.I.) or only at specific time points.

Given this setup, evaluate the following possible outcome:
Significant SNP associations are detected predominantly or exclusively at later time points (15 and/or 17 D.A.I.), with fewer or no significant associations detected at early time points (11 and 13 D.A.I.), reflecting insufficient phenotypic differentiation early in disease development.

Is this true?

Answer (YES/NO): NO